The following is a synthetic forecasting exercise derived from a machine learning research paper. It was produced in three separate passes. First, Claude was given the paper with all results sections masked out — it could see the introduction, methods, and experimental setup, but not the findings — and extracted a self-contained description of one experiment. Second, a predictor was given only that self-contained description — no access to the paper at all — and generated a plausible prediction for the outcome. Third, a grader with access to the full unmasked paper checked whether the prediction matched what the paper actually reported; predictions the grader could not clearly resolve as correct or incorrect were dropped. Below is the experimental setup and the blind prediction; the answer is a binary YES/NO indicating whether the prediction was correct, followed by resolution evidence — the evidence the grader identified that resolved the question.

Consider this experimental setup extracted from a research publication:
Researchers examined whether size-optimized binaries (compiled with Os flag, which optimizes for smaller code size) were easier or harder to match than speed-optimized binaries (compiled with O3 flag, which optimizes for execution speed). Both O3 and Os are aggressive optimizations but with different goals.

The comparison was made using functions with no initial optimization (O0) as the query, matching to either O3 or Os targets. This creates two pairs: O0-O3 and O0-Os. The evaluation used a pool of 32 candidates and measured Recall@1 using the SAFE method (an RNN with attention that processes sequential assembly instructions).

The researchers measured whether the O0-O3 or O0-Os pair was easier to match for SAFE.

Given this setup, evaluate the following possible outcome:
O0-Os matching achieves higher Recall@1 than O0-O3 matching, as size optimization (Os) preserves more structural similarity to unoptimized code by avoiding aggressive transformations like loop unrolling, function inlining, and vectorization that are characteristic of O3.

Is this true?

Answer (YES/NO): YES